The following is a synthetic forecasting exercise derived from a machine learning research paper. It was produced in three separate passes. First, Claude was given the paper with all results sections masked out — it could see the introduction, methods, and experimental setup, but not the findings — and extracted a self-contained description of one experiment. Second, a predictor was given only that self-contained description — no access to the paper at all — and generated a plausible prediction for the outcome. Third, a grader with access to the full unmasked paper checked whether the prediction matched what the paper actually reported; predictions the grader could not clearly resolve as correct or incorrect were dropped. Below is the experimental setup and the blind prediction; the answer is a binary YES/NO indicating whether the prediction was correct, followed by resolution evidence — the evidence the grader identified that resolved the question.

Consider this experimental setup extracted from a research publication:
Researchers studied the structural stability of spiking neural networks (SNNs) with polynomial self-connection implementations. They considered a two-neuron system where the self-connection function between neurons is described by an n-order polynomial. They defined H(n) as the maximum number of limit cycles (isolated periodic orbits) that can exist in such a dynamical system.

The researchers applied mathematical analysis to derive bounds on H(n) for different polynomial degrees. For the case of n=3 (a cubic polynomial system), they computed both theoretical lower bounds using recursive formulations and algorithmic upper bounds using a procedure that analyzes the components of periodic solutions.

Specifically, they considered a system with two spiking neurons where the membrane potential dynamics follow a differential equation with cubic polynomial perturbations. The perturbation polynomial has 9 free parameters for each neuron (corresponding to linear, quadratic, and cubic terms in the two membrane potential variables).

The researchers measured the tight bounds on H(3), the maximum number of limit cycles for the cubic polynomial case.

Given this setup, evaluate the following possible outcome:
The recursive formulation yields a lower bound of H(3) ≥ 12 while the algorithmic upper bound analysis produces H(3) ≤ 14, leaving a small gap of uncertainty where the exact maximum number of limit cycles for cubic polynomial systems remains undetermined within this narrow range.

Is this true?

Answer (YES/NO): NO